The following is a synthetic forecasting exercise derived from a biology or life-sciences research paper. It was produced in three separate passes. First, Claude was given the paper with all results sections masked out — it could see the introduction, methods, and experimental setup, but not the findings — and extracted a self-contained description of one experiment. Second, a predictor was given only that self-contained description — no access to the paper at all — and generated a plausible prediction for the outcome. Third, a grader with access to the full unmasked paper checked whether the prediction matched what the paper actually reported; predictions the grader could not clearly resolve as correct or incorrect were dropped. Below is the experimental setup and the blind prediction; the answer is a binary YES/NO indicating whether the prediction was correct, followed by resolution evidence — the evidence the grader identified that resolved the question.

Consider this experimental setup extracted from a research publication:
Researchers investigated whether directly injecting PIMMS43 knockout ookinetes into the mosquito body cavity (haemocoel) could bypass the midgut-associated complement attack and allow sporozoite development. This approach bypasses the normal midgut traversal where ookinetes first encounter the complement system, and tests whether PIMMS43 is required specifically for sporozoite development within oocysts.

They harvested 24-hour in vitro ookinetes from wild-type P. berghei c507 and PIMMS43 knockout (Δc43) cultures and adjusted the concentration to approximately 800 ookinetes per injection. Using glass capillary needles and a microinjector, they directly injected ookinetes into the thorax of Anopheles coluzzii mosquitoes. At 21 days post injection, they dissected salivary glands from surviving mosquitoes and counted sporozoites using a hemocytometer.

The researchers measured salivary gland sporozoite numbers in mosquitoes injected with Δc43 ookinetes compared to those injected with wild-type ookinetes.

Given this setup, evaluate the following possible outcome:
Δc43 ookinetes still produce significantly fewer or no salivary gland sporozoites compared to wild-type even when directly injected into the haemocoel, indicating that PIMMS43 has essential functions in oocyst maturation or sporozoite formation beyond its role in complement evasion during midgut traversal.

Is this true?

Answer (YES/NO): YES